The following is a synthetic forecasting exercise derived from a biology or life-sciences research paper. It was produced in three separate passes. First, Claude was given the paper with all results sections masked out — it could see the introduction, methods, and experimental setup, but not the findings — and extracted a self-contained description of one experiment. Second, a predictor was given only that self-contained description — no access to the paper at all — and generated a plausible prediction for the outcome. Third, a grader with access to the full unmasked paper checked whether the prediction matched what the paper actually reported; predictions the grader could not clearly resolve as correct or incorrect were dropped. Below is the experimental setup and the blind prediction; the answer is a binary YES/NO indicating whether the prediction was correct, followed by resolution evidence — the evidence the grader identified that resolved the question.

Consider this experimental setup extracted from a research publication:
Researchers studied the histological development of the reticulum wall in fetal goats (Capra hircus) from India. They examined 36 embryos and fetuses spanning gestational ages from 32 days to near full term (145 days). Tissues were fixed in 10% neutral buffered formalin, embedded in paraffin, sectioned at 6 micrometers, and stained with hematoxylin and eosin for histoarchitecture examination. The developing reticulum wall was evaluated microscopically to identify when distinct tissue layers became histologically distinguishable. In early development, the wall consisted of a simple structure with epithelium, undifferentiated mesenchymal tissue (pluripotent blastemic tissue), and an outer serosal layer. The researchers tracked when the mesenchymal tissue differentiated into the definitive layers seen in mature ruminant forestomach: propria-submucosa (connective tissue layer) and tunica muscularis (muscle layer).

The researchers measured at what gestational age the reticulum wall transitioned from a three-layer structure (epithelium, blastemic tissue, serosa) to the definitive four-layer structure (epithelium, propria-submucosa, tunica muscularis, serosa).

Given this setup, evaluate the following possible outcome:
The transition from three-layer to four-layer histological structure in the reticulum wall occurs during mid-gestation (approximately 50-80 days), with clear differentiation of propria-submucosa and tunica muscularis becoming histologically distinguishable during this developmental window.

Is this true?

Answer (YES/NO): YES